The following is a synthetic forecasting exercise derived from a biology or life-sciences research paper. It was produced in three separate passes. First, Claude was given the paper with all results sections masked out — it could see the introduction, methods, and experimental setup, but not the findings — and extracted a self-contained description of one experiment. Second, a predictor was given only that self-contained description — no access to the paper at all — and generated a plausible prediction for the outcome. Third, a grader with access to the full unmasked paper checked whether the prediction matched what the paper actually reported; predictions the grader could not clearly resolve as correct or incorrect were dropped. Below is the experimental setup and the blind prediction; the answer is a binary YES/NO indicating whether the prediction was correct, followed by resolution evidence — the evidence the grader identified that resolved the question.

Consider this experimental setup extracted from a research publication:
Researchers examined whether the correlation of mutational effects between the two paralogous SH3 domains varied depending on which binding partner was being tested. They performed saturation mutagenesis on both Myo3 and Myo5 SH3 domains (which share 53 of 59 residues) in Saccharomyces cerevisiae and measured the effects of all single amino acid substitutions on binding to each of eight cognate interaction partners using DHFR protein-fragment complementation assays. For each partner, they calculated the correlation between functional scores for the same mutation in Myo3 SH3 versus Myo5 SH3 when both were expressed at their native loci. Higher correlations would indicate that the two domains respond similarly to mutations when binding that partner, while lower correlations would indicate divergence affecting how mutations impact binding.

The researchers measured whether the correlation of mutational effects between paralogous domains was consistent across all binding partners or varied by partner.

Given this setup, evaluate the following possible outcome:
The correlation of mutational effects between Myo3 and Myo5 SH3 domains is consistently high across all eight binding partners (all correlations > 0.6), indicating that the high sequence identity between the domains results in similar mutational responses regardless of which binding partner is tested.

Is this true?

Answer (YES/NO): NO